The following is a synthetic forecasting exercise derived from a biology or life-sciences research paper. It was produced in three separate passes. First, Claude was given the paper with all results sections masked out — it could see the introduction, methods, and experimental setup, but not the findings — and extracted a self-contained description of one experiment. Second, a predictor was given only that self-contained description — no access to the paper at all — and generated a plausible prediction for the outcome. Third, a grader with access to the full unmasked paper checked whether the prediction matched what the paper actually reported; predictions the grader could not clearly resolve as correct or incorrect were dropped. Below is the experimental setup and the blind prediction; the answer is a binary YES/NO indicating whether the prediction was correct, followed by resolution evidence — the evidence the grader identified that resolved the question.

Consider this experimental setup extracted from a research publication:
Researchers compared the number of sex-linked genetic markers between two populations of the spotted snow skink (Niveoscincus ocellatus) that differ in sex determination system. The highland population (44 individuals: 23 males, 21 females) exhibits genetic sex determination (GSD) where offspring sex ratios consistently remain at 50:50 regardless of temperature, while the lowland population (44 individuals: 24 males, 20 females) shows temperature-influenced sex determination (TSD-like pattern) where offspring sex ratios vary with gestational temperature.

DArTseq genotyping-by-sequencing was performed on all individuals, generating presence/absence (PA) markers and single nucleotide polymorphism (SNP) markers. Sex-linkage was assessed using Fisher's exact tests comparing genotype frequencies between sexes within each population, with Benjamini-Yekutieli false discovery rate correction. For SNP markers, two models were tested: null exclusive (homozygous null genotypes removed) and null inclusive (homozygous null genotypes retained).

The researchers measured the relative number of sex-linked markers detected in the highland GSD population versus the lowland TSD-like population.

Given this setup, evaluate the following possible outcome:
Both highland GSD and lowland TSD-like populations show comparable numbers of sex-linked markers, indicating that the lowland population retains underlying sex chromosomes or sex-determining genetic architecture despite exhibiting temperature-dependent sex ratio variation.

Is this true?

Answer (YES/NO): YES